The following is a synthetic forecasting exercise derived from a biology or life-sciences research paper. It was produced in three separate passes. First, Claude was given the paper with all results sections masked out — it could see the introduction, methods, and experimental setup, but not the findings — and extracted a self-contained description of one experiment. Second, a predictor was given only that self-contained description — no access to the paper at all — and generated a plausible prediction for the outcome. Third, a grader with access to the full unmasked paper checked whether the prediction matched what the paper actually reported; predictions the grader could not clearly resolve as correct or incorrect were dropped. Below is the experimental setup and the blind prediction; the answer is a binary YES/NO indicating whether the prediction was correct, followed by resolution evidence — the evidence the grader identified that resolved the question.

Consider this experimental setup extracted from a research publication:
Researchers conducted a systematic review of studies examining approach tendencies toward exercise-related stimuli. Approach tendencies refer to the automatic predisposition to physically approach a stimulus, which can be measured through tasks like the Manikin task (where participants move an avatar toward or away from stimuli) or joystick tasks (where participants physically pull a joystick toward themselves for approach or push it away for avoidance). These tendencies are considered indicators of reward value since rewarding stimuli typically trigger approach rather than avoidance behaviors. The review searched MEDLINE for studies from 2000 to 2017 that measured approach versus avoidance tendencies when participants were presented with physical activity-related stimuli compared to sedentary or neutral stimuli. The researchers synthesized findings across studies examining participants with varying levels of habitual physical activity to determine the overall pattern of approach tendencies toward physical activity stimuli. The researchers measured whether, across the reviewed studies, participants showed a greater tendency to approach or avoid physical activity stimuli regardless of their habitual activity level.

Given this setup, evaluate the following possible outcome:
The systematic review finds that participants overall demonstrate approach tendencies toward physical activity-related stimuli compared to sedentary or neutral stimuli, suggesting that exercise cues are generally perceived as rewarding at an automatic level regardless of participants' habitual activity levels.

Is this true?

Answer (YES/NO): YES